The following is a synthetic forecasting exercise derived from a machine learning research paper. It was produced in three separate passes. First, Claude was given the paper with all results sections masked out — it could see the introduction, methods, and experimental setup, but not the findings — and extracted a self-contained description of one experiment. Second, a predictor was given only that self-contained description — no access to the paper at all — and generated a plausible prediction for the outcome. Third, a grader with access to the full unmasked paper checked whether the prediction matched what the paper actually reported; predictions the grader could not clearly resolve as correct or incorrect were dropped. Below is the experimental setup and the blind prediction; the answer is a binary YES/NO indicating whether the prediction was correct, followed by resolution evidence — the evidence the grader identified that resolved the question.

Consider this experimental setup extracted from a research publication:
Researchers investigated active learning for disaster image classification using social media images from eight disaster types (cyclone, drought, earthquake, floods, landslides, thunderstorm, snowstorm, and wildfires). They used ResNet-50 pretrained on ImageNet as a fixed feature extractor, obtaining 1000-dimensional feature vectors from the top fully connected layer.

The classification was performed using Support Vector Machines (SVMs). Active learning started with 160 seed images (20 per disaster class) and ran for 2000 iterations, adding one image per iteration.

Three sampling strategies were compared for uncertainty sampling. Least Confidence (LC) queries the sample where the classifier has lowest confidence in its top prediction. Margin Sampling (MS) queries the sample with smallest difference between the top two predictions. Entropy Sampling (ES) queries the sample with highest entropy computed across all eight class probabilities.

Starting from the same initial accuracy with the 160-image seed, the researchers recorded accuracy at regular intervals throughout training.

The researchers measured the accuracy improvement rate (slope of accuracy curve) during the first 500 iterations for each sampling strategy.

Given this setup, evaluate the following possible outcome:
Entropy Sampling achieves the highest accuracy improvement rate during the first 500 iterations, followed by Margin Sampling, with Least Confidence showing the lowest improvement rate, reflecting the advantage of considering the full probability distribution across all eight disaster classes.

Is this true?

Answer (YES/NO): NO